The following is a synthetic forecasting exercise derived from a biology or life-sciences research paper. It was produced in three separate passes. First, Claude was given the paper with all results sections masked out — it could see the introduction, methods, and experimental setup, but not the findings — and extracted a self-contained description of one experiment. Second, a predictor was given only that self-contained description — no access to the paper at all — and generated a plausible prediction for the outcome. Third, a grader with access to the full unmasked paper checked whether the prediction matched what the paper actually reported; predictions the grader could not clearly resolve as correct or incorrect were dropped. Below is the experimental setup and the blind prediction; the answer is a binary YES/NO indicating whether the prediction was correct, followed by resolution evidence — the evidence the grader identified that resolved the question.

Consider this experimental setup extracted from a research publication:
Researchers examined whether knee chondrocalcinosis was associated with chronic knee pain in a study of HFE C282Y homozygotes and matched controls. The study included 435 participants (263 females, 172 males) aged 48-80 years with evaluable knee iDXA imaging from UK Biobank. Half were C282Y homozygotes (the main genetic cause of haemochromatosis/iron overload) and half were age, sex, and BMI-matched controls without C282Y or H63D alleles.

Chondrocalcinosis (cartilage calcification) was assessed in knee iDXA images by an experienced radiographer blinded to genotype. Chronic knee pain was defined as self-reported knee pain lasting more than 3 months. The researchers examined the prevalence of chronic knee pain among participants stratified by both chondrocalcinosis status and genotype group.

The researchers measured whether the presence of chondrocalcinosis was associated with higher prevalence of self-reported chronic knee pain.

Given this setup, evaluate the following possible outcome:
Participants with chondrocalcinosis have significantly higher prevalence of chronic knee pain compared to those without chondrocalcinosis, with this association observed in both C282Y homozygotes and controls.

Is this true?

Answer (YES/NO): NO